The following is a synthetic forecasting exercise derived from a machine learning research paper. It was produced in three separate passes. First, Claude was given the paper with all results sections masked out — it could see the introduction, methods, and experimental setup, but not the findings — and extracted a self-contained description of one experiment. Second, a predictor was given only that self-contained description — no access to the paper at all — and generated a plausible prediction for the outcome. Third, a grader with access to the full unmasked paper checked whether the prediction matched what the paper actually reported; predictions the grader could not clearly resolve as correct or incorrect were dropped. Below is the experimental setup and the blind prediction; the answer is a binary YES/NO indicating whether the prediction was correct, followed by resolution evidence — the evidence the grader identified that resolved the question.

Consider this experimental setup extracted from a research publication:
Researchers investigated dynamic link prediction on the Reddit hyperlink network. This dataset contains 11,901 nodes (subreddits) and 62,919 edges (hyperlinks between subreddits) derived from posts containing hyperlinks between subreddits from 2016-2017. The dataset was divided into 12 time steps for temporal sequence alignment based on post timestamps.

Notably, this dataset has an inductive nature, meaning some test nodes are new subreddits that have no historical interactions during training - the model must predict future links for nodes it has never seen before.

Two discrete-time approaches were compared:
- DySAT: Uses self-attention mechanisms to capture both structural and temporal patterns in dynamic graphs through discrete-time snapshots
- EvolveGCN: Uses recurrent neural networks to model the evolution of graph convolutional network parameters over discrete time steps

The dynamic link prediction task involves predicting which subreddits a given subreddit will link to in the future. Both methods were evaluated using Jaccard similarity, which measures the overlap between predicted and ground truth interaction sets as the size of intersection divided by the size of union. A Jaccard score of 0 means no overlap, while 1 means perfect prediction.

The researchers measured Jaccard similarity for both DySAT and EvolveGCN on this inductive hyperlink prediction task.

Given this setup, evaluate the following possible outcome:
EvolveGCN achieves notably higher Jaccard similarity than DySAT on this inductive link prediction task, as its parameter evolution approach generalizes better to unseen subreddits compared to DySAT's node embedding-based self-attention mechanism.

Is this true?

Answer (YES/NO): NO